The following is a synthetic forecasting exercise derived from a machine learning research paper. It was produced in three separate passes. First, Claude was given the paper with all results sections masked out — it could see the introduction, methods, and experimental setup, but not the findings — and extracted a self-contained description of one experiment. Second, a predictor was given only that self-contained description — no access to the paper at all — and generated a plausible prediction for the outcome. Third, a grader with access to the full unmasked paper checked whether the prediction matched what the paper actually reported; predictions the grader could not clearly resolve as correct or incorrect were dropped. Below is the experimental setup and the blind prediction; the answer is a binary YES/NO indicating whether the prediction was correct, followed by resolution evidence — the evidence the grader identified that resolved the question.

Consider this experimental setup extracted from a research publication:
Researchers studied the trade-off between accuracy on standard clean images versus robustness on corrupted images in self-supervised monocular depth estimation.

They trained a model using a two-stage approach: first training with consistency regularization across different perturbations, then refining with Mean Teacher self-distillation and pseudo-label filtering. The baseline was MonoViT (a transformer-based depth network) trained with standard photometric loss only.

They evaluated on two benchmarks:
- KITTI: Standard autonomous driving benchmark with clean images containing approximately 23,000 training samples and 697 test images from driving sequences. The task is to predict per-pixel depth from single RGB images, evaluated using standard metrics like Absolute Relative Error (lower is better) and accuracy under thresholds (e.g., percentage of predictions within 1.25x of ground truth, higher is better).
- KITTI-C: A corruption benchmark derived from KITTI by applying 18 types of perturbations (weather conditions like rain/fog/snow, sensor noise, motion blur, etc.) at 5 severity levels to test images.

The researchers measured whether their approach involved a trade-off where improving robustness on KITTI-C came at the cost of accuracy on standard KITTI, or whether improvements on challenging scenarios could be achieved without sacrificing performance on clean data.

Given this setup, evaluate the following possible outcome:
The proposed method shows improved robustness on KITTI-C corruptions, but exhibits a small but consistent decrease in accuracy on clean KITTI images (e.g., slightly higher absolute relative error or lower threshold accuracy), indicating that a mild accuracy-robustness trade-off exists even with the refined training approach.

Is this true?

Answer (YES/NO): NO